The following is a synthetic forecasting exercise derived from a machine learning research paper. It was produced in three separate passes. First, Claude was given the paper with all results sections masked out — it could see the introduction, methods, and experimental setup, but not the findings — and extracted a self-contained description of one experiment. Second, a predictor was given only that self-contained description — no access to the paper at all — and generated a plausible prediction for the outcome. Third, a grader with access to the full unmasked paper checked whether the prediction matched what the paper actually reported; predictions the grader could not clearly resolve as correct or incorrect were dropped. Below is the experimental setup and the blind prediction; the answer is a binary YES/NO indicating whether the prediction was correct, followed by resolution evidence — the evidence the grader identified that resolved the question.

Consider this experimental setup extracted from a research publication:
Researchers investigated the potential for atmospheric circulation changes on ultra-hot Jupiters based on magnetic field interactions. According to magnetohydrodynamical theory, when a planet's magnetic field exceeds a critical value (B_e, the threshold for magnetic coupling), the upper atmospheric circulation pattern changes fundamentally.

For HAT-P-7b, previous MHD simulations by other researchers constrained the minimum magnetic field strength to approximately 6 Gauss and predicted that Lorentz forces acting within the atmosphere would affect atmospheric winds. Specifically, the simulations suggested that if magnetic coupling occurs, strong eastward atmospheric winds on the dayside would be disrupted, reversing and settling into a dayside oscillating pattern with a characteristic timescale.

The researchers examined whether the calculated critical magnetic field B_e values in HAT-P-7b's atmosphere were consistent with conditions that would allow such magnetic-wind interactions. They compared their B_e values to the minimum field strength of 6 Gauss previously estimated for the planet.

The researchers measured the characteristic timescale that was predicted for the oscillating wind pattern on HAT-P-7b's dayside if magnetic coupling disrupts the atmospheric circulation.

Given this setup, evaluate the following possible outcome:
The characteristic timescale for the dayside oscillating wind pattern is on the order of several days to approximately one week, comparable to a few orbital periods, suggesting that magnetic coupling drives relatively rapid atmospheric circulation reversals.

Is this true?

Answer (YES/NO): NO